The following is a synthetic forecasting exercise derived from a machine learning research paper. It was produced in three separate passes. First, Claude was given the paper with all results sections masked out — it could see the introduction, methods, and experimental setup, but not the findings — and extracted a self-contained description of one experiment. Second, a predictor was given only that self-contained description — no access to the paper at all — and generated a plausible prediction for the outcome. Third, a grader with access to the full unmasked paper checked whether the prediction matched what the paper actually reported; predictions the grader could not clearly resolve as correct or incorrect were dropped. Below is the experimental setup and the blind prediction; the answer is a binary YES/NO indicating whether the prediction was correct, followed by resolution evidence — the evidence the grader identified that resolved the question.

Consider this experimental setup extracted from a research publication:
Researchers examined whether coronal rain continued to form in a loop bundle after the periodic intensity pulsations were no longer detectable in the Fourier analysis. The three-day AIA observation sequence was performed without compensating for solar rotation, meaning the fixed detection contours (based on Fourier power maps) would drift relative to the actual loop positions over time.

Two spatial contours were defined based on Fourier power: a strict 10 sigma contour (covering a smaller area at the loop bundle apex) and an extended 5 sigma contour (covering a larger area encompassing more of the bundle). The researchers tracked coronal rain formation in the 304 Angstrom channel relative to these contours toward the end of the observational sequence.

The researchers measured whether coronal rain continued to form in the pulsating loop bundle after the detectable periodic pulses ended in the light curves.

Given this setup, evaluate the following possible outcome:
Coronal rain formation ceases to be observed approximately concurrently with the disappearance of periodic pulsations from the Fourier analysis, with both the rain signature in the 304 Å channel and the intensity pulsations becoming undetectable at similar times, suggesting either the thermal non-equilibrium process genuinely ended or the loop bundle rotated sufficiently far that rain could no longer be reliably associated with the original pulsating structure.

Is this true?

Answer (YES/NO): NO